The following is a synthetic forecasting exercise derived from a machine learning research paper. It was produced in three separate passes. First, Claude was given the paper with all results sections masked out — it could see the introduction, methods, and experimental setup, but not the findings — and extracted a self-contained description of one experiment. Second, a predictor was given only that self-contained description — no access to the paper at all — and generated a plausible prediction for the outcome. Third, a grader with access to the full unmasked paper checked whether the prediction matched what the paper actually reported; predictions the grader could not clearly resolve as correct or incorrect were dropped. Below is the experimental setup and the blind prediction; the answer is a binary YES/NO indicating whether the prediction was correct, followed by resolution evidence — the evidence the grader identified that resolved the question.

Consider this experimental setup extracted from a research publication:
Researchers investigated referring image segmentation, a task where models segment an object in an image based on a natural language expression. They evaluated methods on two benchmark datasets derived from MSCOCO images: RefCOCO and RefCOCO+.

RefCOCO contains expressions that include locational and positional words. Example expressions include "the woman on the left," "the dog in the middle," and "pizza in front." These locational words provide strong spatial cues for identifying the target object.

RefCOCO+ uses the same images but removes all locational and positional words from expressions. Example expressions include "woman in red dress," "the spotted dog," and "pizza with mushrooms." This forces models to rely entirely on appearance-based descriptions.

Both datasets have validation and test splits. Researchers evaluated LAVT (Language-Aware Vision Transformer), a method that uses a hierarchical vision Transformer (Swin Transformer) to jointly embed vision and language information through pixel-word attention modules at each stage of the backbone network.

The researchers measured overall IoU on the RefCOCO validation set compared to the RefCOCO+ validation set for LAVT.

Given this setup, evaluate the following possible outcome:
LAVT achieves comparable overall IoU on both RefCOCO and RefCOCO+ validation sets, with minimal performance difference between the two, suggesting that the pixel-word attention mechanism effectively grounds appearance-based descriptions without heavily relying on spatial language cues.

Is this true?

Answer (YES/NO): NO